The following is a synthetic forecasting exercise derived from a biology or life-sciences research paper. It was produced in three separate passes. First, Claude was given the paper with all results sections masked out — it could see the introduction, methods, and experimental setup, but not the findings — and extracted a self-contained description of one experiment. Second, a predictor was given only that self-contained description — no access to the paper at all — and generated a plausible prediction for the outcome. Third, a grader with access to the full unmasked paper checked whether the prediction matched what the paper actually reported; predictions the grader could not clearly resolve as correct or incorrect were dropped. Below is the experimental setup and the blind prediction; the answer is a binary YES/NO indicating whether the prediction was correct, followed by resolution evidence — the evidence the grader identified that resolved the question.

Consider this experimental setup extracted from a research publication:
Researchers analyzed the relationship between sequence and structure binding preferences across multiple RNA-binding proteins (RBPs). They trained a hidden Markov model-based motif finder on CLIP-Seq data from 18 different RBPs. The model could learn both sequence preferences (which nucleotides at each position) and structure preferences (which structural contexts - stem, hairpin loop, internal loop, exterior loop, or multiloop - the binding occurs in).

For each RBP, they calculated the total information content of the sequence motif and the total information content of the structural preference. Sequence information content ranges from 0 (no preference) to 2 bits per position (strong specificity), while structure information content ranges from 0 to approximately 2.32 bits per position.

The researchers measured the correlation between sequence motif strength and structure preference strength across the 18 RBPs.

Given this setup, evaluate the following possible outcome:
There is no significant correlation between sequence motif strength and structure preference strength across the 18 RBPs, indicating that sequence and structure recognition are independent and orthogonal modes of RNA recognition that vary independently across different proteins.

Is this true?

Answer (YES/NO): NO